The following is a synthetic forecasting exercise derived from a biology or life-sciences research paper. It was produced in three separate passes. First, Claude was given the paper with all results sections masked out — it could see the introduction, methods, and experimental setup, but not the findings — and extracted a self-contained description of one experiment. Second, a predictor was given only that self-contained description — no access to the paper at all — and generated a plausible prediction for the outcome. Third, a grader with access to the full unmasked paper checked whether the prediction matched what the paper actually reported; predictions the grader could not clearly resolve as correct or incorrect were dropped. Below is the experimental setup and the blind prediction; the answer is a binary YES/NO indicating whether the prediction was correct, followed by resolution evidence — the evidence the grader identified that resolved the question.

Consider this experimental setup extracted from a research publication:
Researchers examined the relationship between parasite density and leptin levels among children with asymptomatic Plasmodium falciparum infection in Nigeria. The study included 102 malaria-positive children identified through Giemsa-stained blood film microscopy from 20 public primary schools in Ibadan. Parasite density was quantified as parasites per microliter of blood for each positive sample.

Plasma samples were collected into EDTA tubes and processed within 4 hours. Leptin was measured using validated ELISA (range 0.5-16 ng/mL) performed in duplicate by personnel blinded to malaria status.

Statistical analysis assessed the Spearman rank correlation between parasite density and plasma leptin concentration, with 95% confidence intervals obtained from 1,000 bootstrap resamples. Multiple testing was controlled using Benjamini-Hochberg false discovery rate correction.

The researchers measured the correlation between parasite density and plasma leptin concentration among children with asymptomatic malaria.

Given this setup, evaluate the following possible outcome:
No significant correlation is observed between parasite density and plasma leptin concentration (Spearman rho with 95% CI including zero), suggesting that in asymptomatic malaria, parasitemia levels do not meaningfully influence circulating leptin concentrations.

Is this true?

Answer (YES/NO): YES